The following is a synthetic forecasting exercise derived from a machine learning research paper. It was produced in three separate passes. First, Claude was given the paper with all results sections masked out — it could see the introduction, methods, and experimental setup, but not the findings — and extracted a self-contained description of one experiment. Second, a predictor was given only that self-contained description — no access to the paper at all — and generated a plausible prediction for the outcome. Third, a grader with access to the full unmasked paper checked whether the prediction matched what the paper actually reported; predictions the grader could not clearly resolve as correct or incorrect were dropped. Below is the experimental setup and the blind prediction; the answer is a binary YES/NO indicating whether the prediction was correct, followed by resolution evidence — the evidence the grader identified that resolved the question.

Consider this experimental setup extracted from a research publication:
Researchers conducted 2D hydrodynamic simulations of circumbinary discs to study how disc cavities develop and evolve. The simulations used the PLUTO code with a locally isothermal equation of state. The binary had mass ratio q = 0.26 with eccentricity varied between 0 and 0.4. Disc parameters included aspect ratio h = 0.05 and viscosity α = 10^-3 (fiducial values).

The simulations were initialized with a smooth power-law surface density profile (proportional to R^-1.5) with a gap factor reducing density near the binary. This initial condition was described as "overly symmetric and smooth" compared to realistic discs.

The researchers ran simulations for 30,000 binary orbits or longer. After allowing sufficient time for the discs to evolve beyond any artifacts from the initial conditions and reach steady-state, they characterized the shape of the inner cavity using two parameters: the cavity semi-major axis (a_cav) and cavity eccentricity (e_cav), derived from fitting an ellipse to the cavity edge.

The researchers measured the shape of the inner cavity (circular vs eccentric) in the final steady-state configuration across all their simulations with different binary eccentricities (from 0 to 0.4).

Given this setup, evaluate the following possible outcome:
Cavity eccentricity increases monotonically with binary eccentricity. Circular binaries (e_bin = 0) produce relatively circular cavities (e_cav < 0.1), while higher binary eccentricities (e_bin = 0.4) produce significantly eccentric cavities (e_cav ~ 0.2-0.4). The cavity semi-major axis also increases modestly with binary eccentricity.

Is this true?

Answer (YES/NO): NO